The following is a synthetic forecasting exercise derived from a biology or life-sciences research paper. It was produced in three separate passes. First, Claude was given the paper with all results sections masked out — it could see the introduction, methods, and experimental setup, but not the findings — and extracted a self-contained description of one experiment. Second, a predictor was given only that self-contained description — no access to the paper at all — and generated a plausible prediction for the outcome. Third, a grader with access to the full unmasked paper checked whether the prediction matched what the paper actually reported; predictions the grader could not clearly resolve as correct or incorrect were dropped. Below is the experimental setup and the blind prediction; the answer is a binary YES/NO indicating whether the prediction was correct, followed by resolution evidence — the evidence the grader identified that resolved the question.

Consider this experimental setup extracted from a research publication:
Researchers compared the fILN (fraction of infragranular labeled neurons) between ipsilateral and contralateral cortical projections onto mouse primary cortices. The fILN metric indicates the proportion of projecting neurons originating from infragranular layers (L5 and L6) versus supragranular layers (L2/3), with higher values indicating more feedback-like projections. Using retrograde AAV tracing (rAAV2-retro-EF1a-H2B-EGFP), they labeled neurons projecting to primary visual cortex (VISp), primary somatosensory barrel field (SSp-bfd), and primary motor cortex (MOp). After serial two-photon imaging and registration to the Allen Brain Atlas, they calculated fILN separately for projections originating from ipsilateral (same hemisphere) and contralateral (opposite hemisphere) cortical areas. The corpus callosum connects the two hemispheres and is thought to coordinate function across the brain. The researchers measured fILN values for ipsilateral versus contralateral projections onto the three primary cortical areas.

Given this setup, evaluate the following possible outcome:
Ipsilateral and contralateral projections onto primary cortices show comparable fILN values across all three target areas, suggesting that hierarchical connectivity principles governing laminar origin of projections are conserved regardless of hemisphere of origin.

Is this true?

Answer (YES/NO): NO